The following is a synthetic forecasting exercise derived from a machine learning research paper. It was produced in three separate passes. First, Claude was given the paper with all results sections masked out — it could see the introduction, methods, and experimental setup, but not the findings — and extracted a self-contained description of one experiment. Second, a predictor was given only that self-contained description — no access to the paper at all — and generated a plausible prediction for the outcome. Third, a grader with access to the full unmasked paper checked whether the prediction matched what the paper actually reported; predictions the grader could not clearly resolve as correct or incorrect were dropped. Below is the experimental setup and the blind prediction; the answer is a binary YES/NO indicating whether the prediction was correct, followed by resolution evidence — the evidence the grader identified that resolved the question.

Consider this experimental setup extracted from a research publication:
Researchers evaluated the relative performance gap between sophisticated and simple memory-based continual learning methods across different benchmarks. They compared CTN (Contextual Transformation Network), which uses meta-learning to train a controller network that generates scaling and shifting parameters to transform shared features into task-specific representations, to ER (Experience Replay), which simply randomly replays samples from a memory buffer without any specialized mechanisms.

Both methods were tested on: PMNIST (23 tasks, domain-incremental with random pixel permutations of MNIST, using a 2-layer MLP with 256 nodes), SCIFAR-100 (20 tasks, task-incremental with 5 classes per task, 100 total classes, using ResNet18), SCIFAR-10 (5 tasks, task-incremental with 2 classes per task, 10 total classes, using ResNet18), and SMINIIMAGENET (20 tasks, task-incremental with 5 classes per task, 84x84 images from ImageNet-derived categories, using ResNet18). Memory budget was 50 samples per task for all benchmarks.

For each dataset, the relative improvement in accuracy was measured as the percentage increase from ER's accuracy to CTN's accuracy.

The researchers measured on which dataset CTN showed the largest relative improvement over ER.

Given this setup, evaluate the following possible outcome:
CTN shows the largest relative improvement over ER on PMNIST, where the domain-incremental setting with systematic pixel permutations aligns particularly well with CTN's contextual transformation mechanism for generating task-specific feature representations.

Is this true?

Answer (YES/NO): NO